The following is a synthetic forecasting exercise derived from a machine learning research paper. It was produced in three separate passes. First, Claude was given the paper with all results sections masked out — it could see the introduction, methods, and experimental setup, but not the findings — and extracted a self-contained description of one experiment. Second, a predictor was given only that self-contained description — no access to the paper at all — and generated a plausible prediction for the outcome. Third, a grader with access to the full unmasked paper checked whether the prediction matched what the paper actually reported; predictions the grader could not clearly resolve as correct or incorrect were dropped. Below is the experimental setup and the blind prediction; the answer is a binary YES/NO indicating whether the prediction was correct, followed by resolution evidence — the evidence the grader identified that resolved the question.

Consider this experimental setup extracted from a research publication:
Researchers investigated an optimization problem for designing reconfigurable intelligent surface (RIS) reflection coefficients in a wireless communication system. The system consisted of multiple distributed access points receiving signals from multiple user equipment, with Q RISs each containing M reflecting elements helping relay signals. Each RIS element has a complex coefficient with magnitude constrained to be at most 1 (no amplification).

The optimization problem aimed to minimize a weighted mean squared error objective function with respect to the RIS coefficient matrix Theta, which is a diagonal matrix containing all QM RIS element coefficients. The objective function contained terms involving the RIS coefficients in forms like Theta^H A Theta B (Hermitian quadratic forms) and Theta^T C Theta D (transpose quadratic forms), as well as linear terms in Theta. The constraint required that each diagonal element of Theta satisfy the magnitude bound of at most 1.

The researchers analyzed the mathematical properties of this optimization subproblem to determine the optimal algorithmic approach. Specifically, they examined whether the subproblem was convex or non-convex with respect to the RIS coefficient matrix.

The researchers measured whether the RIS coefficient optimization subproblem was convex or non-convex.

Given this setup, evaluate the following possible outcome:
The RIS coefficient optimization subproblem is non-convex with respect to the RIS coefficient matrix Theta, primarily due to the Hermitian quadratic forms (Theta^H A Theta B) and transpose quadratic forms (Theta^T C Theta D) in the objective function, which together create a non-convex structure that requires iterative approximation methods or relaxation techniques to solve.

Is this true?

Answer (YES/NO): NO